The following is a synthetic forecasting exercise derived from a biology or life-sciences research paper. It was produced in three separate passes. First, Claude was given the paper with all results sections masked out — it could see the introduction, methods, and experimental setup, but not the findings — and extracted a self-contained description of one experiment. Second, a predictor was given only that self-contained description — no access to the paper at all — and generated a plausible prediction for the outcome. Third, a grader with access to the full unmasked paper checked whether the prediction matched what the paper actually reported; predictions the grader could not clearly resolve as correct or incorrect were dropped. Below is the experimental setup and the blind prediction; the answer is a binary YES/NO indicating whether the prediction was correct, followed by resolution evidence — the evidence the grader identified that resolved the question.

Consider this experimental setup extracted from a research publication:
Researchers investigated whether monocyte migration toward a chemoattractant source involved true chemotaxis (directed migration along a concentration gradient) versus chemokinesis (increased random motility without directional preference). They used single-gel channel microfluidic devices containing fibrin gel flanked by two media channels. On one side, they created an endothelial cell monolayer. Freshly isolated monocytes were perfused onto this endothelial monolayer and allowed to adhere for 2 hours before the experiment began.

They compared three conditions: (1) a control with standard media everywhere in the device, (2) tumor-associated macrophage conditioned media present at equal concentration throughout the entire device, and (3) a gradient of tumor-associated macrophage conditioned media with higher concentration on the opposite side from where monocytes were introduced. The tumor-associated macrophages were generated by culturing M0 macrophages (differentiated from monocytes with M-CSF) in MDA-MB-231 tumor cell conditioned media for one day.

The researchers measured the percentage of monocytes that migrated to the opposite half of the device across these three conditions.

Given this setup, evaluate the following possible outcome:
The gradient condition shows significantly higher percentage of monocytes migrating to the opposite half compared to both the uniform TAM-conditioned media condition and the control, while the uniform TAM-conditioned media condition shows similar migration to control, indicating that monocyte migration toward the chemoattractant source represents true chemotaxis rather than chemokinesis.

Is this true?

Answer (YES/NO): YES